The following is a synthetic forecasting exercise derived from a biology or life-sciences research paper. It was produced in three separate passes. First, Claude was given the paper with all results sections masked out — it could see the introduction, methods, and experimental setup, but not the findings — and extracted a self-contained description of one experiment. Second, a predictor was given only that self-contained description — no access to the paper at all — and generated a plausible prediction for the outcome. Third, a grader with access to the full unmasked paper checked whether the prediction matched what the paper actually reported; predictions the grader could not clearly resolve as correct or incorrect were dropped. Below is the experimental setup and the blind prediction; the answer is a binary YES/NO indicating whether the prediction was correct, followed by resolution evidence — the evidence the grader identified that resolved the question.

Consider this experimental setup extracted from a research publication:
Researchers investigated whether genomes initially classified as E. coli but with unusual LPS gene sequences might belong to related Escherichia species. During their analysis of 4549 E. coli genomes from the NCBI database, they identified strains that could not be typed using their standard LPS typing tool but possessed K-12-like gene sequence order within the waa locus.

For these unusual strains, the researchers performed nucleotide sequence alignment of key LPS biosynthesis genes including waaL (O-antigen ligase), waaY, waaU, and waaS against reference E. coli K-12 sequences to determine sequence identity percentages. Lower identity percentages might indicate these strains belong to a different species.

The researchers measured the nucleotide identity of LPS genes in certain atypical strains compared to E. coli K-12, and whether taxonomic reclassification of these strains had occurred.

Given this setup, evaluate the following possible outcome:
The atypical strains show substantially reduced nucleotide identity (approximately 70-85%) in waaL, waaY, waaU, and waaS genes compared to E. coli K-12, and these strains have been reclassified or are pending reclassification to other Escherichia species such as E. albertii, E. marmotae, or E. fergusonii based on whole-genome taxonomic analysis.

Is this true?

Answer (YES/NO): NO